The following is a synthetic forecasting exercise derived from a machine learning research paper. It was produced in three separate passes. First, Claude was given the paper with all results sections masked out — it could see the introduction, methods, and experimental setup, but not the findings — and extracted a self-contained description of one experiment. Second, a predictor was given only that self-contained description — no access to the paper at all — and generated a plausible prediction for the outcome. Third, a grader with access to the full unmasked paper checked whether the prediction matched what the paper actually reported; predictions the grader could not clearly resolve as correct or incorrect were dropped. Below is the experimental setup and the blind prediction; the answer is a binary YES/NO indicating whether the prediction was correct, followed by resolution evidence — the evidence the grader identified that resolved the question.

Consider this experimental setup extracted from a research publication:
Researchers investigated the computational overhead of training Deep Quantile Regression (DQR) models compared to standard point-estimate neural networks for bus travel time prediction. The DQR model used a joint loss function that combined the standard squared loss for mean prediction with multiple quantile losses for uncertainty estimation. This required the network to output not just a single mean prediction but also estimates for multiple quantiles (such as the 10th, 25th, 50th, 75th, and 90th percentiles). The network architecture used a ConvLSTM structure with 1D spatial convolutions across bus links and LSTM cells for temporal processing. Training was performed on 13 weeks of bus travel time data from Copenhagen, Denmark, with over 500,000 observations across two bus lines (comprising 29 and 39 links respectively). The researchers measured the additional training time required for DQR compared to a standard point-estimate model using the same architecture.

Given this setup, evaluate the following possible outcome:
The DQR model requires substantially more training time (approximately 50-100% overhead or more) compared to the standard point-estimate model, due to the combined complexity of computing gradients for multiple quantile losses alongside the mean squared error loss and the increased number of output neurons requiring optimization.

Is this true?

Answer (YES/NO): NO